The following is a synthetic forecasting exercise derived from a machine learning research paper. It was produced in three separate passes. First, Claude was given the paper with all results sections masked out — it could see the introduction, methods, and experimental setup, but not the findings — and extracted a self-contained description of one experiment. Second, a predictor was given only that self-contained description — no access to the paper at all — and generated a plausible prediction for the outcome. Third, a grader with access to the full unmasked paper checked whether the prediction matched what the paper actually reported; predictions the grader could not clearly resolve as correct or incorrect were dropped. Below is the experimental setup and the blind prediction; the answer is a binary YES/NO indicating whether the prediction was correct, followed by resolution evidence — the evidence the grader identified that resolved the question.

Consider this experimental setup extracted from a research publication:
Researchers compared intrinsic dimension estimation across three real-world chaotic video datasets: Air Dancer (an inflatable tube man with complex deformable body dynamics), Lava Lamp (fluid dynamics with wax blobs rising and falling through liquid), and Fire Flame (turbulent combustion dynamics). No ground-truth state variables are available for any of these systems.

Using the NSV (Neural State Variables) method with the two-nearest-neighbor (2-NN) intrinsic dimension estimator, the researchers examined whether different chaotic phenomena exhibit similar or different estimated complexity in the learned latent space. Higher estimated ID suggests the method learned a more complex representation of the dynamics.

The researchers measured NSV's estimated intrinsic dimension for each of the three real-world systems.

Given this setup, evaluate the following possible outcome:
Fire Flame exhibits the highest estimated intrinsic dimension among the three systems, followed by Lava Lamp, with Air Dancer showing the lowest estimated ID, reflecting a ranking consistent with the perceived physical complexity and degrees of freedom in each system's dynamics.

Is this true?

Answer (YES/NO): YES